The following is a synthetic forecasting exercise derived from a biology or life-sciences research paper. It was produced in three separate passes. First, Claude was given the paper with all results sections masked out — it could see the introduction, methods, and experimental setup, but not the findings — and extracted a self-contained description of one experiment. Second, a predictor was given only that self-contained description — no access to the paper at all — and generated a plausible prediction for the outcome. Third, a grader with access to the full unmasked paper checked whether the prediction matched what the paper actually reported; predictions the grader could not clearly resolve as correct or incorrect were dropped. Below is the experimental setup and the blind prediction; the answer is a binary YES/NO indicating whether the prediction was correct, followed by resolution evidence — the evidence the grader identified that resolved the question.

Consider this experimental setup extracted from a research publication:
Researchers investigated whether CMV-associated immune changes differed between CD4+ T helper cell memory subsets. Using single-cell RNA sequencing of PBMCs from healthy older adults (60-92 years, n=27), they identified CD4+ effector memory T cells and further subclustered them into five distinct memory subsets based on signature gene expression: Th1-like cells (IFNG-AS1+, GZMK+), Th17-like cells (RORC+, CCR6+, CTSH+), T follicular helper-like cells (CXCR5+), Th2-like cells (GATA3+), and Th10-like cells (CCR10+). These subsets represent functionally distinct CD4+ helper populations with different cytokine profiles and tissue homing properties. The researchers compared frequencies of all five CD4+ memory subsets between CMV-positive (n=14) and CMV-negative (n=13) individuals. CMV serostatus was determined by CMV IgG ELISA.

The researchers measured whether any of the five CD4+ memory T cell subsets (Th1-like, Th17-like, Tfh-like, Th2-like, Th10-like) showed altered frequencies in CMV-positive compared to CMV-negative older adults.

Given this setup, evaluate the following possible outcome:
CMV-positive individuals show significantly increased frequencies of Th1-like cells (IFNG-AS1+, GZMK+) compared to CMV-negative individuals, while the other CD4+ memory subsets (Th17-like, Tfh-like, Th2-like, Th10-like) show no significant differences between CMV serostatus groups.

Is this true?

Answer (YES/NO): NO